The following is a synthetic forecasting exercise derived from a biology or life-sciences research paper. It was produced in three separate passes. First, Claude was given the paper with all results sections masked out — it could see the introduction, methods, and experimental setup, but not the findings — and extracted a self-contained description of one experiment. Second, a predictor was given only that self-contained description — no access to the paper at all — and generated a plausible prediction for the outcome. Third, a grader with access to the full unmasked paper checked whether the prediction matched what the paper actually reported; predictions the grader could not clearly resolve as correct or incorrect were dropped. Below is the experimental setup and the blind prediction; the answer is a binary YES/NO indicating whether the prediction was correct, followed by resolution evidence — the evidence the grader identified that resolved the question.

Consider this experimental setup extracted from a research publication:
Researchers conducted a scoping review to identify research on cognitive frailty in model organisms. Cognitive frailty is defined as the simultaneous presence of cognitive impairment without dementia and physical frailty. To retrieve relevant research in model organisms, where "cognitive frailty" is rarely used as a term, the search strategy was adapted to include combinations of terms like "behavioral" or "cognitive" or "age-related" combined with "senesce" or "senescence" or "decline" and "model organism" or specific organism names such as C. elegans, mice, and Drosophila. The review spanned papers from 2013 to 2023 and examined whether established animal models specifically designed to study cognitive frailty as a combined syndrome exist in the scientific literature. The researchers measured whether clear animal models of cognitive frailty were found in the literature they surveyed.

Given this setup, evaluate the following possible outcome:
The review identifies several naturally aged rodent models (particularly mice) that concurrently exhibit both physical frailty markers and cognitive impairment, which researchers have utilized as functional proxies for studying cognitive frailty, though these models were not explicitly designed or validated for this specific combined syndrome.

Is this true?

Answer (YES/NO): NO